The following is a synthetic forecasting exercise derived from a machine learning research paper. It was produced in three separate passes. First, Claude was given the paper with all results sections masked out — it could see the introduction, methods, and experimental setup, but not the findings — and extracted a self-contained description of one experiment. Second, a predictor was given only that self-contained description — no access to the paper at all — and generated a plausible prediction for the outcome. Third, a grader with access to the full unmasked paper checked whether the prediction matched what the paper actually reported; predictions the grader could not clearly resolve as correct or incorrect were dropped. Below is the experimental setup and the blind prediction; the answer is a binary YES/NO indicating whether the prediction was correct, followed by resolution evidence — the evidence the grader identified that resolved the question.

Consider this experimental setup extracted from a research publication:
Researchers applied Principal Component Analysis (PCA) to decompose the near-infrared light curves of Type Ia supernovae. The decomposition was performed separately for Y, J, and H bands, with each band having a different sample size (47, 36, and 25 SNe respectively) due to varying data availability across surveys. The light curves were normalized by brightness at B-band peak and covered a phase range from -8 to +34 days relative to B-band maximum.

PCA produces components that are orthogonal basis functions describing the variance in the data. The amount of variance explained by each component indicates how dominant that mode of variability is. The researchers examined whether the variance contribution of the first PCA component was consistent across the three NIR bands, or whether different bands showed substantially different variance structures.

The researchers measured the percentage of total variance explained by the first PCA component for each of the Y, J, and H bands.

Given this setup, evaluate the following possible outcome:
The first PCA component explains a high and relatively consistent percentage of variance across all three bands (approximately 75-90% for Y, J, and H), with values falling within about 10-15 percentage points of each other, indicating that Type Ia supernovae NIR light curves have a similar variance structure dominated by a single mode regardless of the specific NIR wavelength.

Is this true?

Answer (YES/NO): NO